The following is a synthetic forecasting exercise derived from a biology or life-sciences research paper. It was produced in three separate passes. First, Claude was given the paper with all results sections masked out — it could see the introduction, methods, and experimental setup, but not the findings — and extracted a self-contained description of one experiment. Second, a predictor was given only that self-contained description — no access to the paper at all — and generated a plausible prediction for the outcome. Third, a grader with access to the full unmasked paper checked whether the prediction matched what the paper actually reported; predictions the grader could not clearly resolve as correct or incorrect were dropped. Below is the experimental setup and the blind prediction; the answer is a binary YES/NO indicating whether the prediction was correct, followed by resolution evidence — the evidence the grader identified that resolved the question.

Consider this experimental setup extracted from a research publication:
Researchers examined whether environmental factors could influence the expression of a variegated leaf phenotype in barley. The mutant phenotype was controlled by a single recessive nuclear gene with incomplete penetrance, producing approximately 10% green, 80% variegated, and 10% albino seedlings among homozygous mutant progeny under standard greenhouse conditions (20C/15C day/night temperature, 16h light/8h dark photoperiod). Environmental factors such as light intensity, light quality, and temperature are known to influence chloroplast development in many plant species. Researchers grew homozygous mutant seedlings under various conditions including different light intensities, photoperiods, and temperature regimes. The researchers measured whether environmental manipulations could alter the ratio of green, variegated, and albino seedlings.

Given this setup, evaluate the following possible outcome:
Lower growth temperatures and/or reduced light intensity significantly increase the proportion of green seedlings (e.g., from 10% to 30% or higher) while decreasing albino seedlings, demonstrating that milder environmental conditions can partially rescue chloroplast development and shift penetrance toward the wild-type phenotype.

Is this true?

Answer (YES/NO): NO